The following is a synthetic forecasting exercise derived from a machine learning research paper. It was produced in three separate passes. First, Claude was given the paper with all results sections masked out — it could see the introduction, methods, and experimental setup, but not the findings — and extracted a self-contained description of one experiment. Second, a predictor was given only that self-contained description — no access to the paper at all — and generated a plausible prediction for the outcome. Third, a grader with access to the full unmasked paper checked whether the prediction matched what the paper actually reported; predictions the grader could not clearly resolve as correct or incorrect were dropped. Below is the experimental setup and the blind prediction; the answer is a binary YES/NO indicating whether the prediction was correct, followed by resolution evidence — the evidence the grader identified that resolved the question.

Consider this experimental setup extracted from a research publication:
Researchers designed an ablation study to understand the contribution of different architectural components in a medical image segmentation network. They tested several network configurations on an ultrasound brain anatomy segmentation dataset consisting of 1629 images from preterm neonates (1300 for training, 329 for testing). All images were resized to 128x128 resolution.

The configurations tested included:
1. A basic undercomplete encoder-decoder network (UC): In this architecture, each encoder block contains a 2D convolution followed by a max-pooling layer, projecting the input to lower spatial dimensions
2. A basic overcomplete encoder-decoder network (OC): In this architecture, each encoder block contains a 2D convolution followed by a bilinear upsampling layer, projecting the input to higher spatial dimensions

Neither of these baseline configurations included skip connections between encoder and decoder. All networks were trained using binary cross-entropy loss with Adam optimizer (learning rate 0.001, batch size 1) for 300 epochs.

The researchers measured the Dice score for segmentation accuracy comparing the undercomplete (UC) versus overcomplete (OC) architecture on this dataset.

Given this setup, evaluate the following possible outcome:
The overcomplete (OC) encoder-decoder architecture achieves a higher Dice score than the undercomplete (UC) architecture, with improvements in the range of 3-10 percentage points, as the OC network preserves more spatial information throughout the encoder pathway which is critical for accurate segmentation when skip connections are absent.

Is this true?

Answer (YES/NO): NO